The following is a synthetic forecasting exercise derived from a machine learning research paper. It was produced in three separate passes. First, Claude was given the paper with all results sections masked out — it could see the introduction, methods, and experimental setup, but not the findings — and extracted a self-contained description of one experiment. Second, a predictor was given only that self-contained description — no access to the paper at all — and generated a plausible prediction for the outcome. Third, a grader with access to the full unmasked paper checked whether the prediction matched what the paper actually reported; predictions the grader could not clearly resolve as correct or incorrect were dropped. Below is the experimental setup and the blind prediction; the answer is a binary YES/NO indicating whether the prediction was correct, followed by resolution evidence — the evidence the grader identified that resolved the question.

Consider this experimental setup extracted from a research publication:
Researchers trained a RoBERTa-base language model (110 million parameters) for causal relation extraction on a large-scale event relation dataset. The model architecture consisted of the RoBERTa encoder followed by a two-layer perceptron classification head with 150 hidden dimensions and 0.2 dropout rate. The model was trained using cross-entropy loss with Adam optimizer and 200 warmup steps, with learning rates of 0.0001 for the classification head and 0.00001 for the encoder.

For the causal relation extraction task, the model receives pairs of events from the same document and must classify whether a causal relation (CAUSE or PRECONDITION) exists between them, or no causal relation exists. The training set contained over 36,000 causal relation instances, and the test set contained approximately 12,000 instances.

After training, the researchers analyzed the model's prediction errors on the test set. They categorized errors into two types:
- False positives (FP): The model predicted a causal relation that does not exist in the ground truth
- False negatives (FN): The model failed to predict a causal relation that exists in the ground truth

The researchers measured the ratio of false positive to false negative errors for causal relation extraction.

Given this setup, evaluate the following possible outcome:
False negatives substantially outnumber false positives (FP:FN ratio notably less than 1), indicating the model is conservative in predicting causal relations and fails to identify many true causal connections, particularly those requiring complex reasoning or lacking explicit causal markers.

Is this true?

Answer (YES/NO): YES